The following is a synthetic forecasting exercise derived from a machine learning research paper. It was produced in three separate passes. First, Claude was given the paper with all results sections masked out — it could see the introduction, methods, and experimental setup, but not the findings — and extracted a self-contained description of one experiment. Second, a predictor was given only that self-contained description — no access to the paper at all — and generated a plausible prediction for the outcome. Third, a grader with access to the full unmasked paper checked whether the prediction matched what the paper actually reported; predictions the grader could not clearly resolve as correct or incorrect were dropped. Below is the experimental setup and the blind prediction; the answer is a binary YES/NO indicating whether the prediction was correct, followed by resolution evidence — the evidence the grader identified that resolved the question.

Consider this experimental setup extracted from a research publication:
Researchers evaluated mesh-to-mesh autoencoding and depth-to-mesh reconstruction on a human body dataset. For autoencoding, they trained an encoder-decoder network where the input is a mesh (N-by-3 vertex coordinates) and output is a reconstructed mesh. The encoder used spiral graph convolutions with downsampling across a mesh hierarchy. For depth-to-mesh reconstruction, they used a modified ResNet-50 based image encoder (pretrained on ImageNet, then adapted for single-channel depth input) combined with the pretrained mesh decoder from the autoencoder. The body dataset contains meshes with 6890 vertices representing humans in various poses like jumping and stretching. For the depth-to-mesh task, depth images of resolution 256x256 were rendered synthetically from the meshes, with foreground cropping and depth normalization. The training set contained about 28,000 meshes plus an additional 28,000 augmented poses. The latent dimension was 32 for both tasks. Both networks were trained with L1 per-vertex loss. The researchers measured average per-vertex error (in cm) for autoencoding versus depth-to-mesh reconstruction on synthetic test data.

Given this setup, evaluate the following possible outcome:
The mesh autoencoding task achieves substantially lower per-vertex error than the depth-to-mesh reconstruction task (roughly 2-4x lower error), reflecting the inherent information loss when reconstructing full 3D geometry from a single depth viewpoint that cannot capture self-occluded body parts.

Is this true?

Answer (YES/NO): NO